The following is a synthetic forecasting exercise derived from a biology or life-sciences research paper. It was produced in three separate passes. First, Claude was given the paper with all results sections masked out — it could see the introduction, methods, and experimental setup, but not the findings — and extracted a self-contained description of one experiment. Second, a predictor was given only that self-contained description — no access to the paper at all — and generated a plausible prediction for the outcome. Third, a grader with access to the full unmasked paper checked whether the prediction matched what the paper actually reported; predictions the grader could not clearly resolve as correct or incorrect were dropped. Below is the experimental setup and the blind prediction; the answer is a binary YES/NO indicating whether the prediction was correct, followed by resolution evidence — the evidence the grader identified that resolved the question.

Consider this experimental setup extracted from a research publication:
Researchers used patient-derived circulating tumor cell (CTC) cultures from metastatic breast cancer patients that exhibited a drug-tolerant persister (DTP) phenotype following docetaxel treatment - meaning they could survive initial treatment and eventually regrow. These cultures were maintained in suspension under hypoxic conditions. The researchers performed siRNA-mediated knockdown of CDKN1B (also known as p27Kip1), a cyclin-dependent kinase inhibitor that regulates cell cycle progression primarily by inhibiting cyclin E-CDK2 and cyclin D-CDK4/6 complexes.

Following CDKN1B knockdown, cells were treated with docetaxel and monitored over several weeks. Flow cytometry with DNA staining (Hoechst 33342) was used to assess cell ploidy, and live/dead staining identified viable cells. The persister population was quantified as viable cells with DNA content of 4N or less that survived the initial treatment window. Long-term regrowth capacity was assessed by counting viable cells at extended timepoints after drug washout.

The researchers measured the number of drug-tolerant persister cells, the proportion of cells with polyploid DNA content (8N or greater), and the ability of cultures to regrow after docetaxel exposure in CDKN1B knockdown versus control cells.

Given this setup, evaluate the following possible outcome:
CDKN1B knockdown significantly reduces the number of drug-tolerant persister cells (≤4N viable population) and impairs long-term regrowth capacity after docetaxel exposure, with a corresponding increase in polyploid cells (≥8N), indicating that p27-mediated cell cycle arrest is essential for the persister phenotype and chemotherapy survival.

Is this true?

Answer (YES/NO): YES